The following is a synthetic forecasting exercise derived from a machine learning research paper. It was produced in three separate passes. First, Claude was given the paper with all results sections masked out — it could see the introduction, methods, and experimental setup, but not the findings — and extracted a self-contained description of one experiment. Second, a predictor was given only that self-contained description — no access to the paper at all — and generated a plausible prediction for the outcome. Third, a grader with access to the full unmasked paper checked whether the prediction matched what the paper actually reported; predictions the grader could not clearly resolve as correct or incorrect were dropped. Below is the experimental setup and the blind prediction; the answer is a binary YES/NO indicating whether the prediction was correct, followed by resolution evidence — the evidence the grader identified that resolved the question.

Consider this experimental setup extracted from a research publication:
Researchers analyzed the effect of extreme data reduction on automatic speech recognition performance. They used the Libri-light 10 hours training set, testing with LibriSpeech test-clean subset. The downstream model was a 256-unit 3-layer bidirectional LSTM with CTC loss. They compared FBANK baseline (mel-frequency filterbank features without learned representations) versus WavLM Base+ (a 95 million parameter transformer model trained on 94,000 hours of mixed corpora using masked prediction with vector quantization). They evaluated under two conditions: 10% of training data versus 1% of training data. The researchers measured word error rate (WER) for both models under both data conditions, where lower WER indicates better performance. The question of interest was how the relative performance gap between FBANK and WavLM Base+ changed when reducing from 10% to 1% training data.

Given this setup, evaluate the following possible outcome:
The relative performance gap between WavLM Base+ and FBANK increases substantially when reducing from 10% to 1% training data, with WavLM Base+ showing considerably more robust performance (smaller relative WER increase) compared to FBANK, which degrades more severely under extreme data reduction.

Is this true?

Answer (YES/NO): NO